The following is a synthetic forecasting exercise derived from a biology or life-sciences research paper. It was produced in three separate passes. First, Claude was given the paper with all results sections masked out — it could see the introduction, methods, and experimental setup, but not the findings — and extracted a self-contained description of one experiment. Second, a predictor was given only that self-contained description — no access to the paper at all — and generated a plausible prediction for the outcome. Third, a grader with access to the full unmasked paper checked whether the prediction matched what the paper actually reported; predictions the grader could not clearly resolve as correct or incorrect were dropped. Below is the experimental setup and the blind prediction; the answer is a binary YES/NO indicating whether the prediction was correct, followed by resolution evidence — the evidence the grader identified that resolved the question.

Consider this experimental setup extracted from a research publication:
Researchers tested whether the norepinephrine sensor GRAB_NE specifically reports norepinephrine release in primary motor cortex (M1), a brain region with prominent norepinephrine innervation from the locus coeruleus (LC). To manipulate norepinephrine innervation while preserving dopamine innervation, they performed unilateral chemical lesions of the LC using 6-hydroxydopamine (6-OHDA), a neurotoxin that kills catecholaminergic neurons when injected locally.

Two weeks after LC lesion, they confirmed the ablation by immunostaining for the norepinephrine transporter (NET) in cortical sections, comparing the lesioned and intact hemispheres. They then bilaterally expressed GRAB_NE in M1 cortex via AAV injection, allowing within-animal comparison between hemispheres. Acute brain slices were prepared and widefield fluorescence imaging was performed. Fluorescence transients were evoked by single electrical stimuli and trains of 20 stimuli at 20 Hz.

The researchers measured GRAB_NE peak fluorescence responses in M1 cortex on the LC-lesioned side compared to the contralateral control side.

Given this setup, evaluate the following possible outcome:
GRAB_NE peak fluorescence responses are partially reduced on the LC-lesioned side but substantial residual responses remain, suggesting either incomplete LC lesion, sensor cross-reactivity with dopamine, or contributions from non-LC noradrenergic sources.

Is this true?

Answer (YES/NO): NO